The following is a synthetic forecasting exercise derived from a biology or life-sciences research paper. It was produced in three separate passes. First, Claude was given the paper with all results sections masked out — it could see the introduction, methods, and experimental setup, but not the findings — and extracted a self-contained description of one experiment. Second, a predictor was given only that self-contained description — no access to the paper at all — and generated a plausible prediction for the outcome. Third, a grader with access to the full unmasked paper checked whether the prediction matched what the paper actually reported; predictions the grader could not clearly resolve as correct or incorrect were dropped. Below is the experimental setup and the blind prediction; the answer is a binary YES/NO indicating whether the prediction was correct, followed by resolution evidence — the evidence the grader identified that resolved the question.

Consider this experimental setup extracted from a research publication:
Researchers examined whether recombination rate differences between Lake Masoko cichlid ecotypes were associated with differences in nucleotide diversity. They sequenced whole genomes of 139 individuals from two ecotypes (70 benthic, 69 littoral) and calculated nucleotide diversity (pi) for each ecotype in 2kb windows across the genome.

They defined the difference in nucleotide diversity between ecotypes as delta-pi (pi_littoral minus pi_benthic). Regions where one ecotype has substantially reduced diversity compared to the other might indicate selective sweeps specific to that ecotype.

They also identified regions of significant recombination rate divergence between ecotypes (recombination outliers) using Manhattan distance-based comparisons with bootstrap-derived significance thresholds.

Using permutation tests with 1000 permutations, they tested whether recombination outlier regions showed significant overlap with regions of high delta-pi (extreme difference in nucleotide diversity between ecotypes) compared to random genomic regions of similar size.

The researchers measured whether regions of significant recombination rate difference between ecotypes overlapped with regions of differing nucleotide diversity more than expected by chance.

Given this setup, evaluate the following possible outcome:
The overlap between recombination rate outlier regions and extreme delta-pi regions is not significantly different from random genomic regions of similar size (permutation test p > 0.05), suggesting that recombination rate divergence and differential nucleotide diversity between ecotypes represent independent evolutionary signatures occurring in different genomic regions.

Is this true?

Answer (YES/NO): NO